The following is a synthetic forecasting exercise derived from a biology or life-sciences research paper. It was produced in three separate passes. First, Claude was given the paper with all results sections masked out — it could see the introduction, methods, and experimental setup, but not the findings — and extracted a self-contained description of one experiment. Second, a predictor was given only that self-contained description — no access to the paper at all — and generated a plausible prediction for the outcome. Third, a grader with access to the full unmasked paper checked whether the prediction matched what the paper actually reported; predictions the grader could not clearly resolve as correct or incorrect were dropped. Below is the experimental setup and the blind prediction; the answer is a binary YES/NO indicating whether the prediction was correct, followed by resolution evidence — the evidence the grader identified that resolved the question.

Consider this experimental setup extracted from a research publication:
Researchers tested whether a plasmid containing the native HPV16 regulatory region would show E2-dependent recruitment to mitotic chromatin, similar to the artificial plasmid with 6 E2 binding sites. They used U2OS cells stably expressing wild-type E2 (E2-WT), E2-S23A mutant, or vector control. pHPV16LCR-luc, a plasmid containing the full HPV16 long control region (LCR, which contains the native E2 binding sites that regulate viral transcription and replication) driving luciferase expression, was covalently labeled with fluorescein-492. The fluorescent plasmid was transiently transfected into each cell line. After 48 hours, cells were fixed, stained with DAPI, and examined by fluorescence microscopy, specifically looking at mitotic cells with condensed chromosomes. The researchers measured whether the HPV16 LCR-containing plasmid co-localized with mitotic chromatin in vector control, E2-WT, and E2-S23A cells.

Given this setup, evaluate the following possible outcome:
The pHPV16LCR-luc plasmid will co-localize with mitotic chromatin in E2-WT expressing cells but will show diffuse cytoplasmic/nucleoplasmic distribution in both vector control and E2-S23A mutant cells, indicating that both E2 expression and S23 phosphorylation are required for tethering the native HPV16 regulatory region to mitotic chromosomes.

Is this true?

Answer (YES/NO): YES